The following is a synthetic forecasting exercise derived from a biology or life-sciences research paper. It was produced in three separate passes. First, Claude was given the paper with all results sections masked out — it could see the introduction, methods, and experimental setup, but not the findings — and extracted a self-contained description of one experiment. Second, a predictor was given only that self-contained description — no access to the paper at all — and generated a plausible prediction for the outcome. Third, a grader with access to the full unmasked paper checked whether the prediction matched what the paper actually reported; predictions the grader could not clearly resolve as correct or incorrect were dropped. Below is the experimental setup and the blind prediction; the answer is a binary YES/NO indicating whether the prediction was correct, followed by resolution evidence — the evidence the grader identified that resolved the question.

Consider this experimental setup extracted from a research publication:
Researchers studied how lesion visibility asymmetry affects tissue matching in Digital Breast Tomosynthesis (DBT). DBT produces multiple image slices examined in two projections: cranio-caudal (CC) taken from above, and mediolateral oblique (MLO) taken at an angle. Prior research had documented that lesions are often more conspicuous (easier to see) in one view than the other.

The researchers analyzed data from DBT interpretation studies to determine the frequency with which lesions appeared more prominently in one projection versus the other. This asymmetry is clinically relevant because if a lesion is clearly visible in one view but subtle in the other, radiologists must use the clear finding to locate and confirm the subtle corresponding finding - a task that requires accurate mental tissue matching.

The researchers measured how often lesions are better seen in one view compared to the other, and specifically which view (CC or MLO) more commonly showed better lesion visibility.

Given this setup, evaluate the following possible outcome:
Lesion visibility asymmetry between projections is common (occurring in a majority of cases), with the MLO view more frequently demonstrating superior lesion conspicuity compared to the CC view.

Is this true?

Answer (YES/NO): NO